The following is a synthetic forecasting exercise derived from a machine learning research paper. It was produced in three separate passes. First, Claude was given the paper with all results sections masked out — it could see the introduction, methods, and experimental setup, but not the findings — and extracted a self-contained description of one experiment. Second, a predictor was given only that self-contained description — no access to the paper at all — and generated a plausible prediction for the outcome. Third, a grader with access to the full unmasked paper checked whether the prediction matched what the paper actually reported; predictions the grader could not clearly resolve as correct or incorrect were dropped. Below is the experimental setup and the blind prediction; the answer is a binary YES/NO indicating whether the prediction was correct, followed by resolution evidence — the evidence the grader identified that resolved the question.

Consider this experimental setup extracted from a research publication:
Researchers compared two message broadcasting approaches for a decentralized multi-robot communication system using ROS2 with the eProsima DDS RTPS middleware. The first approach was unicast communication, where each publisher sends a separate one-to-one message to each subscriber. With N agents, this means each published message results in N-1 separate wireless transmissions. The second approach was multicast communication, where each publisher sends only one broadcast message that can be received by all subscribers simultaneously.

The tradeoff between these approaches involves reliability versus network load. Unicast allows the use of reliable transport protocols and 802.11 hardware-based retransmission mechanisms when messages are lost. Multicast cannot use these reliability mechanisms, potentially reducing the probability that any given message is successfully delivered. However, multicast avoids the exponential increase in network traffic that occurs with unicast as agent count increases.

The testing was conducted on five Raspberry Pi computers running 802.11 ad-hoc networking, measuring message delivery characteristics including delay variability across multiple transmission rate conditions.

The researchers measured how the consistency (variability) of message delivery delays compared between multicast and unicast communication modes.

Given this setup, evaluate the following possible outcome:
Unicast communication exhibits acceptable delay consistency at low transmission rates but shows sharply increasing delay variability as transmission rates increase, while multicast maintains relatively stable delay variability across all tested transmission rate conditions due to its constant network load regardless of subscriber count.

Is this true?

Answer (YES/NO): NO